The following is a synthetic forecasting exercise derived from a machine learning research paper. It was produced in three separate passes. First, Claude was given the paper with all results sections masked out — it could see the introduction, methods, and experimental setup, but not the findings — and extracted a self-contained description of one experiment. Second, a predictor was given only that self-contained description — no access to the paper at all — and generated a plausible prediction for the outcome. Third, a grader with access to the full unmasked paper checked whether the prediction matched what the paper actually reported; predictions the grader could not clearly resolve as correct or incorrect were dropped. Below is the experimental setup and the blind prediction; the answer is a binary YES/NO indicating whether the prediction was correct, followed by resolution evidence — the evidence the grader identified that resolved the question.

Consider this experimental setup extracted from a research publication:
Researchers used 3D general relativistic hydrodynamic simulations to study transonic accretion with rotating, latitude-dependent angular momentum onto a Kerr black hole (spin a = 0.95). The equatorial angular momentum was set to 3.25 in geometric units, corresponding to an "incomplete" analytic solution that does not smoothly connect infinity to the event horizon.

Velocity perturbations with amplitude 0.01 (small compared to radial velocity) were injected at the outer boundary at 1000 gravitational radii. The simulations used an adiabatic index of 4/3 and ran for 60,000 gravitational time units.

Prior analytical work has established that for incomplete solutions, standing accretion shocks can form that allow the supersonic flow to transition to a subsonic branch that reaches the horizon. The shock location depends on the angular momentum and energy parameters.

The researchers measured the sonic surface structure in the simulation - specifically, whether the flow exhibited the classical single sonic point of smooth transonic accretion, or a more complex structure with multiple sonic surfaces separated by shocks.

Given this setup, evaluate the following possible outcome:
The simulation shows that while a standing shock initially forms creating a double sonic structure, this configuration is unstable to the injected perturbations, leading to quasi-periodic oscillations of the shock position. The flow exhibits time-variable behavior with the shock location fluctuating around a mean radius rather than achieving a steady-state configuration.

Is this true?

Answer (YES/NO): NO